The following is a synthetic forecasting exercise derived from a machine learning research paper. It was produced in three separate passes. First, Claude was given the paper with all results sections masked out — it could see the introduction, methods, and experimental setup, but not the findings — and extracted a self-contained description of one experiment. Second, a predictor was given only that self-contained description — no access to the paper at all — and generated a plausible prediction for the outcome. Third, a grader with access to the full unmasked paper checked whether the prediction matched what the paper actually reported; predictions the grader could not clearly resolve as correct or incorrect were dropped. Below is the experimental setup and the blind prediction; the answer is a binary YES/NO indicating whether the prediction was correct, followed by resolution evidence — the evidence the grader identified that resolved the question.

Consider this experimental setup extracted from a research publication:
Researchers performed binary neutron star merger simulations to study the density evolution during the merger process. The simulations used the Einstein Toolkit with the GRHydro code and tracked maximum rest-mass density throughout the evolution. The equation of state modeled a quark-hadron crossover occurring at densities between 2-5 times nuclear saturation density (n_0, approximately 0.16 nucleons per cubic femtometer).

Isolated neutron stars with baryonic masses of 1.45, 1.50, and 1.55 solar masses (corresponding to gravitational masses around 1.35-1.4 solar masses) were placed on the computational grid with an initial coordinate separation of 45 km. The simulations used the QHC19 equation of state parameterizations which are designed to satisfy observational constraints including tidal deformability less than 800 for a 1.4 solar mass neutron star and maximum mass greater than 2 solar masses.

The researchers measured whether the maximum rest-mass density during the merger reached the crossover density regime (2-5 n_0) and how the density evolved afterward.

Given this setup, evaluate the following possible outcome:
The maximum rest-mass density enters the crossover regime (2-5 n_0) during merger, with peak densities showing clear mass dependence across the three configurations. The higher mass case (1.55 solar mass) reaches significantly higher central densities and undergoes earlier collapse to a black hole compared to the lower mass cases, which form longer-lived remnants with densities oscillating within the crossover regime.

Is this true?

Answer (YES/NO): NO